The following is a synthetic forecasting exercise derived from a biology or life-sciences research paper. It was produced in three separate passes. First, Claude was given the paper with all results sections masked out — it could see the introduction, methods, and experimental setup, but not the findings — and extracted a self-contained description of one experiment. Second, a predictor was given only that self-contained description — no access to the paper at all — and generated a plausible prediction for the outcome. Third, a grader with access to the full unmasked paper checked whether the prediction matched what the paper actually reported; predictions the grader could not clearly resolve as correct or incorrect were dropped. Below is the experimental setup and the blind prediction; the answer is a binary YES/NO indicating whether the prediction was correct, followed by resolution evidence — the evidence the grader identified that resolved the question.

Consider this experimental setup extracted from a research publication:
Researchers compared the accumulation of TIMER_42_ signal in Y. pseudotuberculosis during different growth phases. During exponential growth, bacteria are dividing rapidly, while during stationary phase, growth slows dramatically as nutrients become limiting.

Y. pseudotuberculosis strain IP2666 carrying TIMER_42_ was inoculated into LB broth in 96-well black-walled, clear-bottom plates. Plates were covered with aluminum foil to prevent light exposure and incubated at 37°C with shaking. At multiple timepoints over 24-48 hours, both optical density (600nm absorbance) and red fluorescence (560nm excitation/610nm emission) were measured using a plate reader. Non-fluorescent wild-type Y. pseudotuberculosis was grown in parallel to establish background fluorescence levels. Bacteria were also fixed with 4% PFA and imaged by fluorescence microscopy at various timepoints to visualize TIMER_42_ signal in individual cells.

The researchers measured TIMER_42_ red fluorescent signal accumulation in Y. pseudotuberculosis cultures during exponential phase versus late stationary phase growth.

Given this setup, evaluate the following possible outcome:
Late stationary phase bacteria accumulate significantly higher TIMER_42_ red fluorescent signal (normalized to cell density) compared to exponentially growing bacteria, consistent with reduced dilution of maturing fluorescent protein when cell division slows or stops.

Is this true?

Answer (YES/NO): YES